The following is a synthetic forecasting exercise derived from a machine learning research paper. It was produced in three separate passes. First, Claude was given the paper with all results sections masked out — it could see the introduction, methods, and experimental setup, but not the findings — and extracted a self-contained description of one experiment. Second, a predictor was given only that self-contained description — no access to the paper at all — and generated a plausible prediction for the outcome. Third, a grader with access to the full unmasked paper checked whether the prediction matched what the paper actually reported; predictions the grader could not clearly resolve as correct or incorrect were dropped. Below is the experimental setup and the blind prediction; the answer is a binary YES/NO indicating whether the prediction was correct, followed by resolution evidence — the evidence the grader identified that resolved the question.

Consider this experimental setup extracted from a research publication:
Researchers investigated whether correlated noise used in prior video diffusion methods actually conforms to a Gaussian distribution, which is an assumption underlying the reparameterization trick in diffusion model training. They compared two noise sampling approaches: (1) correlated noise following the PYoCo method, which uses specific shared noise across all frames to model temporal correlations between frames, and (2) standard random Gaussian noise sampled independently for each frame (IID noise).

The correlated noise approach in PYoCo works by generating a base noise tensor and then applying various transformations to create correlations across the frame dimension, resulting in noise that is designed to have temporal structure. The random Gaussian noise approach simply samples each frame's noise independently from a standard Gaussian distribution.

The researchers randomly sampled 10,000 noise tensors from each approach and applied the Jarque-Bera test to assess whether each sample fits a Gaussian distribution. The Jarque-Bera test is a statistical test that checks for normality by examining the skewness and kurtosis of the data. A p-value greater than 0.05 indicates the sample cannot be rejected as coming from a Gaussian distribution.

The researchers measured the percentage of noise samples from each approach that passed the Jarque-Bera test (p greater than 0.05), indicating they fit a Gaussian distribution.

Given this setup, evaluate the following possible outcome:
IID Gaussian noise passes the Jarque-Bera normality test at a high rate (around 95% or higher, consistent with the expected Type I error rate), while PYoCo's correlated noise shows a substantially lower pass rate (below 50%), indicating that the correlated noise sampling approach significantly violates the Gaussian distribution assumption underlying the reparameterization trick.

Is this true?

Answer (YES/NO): NO